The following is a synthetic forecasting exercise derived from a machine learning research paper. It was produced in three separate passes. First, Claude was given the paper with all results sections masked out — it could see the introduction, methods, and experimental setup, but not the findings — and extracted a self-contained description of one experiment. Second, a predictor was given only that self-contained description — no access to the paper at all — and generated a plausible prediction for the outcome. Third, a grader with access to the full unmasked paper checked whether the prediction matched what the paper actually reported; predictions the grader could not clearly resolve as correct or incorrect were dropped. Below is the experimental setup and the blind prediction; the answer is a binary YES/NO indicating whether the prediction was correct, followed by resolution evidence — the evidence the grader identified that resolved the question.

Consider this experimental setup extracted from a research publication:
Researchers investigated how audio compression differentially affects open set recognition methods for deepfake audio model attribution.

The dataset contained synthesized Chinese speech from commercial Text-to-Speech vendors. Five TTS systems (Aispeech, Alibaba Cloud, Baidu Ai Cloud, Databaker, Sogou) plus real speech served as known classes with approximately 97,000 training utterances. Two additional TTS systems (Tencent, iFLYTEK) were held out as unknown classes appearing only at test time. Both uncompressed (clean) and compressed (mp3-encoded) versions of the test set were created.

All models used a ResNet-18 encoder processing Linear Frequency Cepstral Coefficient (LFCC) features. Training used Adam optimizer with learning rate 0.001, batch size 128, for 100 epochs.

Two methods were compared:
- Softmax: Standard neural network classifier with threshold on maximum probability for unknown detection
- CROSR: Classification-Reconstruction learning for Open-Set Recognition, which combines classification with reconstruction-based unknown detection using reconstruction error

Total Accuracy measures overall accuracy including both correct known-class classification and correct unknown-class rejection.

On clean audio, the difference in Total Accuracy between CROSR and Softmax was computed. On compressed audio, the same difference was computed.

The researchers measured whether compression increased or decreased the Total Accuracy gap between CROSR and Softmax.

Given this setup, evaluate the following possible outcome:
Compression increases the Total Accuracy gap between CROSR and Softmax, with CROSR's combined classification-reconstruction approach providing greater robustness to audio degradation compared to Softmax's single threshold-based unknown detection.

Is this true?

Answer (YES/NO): YES